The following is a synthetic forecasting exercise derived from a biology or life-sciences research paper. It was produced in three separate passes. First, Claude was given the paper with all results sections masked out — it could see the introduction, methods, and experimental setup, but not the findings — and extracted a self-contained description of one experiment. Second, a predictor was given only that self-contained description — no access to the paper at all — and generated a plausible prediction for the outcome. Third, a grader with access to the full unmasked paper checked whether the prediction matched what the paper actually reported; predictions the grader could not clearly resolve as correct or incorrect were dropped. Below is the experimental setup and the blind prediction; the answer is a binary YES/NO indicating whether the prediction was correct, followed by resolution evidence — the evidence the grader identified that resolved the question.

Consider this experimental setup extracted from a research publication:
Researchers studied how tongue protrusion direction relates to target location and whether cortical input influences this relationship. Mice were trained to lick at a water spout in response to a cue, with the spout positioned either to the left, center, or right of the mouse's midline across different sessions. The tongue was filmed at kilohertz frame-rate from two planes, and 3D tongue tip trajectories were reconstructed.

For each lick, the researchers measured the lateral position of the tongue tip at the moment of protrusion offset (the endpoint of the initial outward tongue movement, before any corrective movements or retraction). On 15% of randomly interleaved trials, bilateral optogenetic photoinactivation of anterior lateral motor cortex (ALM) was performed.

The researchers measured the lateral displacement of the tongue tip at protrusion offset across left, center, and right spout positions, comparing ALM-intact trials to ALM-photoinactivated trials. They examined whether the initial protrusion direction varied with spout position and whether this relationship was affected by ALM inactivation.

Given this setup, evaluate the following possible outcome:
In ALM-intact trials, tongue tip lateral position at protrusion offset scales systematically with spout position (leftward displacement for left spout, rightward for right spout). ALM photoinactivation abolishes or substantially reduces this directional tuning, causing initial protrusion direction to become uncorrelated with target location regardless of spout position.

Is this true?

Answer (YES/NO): NO